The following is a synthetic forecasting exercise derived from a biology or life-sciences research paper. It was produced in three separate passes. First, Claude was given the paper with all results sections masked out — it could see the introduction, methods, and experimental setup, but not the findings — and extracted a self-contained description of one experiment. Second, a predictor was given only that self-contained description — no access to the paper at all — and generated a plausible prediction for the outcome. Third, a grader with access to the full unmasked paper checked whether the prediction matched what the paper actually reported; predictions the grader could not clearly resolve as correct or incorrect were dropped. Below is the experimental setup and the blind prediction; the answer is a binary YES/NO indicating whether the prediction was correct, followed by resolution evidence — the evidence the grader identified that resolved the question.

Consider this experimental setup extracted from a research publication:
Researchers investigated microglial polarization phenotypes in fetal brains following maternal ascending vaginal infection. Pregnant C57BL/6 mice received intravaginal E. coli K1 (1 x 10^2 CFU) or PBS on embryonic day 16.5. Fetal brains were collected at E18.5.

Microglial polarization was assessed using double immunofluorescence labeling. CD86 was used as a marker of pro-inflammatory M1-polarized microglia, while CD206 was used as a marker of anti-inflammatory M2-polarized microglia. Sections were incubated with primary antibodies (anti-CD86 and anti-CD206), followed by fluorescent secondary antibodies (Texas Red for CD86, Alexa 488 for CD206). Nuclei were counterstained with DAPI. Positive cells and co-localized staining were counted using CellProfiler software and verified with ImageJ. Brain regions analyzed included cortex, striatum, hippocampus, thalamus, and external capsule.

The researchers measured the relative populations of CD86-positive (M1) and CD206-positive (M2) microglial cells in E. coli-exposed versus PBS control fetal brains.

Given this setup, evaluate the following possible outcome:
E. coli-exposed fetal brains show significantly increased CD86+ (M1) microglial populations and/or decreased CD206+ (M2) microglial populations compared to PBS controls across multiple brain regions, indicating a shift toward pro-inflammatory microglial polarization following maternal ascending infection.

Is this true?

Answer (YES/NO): NO